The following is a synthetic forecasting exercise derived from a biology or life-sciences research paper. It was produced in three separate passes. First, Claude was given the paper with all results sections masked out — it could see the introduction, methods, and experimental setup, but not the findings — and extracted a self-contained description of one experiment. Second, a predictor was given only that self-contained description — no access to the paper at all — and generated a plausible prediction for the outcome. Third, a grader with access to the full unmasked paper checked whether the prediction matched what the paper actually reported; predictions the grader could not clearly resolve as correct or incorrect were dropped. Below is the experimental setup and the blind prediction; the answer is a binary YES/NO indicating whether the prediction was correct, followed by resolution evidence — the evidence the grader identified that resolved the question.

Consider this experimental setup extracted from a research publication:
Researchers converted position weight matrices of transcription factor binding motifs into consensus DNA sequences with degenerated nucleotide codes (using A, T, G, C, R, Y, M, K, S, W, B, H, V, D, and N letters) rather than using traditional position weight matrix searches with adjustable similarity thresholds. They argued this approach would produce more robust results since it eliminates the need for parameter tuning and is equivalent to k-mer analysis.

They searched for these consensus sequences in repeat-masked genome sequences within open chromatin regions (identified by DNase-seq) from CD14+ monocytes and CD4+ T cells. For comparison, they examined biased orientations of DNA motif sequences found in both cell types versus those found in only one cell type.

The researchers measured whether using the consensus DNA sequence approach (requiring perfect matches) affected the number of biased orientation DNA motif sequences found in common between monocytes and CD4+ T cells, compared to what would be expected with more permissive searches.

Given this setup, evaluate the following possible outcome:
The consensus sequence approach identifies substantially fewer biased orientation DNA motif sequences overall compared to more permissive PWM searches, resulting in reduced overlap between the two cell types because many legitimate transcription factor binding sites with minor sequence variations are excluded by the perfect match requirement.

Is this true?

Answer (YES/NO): NO